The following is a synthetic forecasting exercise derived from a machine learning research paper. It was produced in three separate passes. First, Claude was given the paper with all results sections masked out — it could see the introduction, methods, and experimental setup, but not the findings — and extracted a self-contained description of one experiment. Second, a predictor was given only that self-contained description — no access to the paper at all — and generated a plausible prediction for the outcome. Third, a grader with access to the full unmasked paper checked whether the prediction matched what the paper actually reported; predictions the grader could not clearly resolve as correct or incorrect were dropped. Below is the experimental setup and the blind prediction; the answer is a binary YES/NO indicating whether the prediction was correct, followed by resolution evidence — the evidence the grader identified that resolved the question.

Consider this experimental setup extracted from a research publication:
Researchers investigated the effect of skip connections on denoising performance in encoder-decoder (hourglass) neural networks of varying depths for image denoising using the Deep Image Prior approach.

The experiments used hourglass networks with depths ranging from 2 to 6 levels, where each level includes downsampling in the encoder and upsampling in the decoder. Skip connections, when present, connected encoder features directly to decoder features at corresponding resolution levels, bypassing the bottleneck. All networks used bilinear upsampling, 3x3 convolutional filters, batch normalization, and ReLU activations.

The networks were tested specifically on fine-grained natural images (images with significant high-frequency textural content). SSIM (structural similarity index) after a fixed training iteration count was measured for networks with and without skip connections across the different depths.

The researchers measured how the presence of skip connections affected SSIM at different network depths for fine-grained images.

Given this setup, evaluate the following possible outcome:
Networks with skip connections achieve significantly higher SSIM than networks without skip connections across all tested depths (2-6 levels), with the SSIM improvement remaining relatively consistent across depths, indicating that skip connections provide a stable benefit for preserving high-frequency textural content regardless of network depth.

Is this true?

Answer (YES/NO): NO